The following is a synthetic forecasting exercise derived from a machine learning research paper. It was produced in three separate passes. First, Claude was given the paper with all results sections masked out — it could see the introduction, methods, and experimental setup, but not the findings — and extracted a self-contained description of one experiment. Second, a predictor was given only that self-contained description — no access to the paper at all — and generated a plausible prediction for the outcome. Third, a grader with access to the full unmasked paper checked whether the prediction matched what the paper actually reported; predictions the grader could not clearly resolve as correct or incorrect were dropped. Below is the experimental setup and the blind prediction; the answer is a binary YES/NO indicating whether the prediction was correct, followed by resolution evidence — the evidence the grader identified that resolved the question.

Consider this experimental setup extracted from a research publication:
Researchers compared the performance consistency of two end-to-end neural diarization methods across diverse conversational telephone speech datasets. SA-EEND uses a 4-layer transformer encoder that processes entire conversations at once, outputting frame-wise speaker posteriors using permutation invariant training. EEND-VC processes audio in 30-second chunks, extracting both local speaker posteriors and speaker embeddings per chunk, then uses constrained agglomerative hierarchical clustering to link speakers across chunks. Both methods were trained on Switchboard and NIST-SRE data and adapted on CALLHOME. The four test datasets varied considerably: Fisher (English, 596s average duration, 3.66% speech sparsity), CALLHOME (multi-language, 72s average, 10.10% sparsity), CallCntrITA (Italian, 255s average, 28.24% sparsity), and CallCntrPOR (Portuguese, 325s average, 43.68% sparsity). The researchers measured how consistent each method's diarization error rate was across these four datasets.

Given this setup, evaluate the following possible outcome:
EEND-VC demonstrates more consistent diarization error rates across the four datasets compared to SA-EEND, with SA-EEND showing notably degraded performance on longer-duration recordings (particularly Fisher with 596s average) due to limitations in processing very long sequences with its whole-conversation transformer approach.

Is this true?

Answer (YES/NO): NO